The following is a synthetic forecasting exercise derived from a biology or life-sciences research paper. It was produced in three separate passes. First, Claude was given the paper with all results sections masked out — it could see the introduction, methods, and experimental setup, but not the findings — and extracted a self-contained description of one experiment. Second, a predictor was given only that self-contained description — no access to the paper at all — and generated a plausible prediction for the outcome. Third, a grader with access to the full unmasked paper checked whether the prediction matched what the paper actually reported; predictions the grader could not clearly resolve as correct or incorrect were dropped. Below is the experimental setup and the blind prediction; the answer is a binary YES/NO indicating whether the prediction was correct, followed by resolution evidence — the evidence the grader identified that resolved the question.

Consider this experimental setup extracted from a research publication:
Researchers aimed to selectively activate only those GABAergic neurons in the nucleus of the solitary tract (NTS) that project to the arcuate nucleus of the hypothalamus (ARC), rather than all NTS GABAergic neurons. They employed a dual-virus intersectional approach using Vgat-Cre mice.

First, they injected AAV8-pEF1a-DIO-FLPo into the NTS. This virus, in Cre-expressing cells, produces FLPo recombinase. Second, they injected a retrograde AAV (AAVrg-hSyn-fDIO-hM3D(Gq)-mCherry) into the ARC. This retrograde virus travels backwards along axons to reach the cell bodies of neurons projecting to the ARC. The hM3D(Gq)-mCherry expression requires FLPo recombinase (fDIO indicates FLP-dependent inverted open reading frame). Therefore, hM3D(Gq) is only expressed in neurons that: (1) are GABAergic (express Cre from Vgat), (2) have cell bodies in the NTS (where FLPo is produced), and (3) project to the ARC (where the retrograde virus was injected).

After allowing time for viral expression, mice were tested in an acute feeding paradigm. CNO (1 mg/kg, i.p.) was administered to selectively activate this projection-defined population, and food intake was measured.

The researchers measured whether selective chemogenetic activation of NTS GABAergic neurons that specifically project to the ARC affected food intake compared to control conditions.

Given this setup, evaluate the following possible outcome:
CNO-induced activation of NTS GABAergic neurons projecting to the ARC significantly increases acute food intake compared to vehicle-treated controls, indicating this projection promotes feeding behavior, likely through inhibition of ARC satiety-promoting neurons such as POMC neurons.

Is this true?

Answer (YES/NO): NO